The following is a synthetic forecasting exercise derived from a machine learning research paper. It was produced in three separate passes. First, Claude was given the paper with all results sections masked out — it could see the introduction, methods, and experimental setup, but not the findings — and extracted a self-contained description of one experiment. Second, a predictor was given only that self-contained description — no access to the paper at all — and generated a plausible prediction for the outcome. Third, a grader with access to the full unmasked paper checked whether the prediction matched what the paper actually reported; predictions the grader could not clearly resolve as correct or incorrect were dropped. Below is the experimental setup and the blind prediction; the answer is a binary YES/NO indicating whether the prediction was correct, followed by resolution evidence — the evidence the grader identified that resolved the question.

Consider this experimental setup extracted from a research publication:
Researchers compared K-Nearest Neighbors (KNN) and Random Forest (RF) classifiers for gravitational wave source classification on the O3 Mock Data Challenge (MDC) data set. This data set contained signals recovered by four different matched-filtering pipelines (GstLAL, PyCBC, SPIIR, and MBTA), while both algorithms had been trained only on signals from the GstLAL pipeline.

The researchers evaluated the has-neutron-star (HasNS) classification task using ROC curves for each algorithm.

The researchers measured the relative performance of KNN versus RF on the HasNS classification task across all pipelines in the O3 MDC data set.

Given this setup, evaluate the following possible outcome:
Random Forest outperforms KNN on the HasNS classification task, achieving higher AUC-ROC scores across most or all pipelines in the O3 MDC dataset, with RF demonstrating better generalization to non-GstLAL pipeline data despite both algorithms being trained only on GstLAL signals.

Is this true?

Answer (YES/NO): NO